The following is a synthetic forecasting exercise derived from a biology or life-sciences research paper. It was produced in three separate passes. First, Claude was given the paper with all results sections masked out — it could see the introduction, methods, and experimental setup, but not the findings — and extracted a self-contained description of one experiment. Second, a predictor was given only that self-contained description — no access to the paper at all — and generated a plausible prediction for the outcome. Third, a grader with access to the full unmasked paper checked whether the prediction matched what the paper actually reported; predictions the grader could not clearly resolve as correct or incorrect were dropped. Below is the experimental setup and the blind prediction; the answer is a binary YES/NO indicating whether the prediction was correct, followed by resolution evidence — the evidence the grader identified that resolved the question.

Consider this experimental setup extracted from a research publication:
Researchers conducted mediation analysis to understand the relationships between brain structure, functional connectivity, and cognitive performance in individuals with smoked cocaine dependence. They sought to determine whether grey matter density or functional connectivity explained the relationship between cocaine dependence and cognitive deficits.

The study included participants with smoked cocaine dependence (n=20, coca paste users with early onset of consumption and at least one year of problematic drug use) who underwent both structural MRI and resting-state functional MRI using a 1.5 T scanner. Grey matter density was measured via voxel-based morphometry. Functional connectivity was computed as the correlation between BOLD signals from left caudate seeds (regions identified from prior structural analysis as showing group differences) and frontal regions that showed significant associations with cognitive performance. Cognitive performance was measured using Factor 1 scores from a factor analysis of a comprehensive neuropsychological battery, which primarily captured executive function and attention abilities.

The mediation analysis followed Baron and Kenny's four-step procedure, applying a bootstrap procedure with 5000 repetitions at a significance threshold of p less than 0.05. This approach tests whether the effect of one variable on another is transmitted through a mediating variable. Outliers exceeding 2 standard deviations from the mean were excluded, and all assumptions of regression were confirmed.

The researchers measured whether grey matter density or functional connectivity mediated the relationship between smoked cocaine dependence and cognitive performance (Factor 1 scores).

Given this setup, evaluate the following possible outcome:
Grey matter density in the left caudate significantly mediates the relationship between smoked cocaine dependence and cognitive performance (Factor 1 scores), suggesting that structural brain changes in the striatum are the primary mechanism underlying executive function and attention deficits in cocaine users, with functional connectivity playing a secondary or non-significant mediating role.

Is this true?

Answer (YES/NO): NO